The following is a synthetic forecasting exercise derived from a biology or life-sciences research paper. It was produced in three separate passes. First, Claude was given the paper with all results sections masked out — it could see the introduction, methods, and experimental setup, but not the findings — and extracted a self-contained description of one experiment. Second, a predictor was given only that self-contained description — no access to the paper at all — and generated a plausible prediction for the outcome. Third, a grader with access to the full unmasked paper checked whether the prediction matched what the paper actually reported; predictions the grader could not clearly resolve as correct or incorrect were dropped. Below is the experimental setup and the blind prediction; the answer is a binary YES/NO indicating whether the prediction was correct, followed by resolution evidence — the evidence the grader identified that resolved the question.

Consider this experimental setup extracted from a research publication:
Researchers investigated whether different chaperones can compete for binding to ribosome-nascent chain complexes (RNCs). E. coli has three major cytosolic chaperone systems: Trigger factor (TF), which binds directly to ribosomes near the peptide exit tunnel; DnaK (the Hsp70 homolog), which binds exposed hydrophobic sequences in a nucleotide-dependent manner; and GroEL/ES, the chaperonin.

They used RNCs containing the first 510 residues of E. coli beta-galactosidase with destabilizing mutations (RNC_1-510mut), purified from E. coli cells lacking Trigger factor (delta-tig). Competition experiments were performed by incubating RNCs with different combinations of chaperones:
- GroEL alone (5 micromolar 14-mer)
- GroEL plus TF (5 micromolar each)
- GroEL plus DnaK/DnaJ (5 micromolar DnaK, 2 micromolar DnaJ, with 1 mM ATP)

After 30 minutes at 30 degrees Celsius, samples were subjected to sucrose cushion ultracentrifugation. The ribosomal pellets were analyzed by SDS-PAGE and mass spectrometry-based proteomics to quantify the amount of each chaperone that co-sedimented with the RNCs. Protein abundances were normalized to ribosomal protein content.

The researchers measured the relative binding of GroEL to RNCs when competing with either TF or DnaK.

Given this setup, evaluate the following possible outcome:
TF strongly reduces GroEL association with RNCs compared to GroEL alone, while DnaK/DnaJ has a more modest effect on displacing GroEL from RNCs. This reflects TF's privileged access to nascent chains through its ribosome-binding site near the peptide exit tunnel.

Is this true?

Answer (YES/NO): NO